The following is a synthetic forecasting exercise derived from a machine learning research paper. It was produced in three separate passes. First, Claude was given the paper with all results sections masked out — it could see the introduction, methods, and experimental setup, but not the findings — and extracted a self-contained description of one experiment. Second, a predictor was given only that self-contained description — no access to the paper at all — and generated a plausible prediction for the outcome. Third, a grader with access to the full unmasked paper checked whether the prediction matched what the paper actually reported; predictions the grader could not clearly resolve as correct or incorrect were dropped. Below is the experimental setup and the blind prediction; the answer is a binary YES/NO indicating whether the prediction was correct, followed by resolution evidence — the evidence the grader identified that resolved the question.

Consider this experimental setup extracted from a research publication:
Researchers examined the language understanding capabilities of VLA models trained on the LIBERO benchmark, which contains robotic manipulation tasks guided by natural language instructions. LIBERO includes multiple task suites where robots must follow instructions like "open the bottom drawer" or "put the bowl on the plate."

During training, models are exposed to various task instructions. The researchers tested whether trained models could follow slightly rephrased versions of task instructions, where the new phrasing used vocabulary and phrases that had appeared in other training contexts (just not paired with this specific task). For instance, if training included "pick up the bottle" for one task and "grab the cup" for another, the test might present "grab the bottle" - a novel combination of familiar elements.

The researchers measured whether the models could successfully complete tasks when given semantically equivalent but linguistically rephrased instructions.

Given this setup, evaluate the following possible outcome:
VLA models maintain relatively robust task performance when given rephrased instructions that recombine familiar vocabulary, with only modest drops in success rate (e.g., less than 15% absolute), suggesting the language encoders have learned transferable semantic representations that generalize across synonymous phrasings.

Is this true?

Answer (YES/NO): NO